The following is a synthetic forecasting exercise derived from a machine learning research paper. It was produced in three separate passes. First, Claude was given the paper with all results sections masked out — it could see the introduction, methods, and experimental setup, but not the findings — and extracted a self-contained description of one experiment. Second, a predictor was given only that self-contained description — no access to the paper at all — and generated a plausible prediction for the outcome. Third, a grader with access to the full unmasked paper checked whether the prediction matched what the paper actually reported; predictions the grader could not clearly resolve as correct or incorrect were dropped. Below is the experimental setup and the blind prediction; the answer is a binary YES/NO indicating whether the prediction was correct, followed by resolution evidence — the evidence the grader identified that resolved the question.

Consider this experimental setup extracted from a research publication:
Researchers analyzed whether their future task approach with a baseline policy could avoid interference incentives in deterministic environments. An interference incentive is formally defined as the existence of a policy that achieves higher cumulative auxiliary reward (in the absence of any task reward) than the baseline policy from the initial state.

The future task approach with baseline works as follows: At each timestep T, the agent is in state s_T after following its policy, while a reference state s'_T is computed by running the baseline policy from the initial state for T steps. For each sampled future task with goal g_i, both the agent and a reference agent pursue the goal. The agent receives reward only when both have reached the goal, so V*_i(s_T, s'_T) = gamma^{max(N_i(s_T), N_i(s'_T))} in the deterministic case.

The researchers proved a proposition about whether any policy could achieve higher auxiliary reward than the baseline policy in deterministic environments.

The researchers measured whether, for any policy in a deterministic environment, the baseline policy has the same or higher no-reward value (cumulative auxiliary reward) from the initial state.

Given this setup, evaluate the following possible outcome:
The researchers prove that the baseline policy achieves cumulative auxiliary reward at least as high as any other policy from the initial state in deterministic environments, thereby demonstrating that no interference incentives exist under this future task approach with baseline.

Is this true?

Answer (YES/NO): YES